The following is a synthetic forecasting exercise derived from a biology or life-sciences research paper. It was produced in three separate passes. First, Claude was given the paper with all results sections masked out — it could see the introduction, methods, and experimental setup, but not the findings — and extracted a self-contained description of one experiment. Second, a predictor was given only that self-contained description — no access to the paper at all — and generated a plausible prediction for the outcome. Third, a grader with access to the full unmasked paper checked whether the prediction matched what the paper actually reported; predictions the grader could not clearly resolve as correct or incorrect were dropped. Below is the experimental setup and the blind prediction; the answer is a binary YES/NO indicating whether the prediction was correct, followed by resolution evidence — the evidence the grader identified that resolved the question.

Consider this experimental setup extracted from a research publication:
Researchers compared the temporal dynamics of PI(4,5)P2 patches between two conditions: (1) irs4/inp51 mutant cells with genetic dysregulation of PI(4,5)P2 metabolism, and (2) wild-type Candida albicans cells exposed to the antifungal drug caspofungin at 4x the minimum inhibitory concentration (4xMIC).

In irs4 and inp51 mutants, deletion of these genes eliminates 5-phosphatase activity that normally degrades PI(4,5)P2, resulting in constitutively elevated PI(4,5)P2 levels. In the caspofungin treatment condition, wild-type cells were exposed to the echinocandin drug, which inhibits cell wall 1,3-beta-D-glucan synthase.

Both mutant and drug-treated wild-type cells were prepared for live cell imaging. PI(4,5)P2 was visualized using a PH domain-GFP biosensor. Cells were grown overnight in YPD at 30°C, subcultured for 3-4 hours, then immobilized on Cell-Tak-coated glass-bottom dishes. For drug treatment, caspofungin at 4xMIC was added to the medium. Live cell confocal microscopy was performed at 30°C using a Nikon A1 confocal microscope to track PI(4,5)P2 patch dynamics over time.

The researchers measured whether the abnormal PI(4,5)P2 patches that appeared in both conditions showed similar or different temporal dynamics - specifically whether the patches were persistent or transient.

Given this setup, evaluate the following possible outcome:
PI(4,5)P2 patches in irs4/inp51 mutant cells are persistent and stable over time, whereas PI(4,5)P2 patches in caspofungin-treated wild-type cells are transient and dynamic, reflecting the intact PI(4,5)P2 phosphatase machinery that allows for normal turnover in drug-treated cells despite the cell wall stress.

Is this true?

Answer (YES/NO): YES